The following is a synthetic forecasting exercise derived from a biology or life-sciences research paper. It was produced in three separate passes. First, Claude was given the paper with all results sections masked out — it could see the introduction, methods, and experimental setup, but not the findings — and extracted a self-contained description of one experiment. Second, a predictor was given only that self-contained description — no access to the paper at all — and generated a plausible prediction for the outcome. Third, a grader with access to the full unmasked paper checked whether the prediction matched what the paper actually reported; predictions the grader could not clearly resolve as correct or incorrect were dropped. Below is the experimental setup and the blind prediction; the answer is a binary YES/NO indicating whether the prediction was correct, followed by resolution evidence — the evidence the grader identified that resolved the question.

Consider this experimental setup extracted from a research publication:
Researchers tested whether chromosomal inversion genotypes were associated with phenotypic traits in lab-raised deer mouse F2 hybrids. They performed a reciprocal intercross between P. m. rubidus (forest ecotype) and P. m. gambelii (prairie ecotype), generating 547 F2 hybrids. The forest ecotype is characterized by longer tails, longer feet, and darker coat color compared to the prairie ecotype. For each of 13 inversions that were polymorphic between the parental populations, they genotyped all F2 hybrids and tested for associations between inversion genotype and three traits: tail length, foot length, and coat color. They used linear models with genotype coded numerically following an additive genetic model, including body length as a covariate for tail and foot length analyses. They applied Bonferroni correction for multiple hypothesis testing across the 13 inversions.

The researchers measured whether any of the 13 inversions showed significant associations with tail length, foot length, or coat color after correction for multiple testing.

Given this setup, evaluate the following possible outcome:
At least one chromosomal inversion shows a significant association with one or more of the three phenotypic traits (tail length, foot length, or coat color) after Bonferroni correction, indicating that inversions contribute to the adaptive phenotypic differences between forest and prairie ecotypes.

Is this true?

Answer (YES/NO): YES